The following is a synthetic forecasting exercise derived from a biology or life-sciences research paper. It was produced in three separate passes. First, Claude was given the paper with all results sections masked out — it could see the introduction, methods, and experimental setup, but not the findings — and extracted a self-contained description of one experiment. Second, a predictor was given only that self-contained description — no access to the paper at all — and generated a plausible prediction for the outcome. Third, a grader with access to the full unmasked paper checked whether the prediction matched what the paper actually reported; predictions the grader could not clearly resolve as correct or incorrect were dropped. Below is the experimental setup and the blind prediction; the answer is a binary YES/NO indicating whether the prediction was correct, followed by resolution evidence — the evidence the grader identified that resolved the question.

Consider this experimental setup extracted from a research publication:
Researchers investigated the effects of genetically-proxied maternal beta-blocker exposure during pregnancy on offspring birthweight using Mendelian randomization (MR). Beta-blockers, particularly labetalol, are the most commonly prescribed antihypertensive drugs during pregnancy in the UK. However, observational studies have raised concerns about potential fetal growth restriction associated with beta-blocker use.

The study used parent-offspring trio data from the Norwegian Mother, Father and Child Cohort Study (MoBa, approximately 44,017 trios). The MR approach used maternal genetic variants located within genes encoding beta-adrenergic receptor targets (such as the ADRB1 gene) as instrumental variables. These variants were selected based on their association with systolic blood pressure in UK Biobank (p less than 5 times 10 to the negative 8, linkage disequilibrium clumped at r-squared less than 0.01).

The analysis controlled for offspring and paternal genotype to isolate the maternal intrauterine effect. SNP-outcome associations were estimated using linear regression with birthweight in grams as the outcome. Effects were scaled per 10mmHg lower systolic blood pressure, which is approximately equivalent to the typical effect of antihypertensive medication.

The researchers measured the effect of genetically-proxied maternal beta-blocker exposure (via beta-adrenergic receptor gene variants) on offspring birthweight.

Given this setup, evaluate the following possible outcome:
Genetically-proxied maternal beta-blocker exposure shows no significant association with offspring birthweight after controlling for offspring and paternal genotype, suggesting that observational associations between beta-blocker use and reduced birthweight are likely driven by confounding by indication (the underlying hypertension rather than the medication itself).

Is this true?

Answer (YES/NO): YES